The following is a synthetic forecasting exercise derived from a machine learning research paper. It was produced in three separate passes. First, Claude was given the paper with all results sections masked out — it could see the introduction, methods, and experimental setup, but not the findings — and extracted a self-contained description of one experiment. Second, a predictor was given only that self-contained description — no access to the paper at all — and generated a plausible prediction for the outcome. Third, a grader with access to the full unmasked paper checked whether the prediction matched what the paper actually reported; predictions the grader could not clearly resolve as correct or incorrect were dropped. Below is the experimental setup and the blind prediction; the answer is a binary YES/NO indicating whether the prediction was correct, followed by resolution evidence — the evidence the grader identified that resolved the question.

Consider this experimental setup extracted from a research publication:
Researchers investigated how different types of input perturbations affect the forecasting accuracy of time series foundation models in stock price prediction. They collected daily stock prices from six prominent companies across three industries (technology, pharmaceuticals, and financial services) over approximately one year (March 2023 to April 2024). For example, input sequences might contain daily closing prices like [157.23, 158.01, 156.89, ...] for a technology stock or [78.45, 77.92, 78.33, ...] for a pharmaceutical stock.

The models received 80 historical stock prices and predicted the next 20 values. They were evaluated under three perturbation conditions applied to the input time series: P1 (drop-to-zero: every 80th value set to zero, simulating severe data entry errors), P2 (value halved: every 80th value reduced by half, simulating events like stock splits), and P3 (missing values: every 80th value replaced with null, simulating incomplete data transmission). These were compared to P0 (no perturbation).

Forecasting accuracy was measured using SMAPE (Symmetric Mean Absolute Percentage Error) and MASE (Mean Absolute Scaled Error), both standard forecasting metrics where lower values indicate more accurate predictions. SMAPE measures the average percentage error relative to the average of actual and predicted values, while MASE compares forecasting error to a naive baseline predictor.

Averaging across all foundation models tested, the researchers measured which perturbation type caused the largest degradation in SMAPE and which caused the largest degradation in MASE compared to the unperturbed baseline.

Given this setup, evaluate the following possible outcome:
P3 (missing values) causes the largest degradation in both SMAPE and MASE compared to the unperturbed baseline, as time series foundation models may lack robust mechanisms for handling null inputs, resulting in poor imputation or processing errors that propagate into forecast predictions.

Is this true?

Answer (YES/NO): NO